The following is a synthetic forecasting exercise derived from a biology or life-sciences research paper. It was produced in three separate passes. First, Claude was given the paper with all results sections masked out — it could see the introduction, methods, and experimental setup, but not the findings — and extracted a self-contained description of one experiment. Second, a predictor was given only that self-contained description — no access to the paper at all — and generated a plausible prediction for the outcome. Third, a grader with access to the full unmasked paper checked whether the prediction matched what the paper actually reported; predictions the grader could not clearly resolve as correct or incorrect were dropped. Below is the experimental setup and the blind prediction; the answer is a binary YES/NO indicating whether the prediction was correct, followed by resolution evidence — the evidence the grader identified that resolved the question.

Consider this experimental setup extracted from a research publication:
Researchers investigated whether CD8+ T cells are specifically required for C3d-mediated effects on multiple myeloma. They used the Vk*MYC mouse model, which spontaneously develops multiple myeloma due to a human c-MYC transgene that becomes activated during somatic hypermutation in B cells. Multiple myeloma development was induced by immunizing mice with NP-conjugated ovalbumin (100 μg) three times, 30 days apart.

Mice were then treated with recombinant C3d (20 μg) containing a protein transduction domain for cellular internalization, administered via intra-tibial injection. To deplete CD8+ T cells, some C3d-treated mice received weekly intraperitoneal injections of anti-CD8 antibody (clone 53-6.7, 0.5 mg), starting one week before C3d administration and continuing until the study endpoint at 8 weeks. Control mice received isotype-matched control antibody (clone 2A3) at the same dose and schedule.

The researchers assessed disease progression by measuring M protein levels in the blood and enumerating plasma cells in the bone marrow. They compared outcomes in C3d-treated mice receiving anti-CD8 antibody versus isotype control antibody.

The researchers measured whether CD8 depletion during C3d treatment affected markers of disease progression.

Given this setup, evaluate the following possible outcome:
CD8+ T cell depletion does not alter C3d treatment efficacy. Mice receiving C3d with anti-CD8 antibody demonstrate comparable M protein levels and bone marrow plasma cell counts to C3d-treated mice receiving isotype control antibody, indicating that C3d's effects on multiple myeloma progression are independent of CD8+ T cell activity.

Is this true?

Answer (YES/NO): NO